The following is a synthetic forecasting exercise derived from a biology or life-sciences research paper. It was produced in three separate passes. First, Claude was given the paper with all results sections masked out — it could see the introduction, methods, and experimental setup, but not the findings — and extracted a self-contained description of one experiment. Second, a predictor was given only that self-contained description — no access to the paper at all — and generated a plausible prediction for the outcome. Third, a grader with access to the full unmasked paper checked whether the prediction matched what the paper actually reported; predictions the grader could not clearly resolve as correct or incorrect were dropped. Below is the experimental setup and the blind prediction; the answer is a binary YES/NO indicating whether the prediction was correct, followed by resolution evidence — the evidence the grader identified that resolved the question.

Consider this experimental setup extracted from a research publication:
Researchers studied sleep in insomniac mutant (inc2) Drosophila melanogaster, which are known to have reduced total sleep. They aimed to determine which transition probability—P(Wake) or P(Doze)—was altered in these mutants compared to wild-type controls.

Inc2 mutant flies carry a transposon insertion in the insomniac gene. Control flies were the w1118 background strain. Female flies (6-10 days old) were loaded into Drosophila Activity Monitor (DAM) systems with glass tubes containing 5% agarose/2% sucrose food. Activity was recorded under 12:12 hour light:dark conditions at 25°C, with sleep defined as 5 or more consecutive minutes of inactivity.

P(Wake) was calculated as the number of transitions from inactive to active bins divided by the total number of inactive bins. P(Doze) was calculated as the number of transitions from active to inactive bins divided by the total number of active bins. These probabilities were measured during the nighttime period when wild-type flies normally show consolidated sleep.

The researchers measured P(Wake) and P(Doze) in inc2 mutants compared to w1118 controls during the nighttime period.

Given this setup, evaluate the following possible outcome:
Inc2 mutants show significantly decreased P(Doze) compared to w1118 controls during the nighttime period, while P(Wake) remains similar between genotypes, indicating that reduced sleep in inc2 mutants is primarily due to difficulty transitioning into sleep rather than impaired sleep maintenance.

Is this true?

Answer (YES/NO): NO